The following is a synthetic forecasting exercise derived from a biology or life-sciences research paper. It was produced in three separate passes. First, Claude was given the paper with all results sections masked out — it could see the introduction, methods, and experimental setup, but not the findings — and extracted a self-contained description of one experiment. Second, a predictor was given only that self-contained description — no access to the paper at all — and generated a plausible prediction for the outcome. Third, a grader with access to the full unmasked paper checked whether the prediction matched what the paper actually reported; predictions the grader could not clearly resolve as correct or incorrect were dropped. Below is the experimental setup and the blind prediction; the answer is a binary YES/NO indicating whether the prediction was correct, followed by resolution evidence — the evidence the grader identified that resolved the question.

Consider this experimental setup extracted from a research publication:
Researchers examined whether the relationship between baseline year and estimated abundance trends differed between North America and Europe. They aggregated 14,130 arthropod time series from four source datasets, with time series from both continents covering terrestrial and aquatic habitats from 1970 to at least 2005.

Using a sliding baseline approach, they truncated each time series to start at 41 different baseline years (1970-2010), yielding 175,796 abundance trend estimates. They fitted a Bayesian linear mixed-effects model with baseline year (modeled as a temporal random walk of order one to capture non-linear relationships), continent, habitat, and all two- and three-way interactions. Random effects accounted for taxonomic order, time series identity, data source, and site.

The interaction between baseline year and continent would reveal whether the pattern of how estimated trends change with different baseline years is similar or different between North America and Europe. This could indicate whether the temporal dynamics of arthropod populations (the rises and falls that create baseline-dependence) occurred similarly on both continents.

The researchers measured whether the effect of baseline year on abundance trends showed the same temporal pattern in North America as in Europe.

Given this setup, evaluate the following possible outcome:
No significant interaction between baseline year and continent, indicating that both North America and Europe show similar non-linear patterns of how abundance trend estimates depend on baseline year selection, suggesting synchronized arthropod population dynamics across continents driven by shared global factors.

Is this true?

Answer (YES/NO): NO